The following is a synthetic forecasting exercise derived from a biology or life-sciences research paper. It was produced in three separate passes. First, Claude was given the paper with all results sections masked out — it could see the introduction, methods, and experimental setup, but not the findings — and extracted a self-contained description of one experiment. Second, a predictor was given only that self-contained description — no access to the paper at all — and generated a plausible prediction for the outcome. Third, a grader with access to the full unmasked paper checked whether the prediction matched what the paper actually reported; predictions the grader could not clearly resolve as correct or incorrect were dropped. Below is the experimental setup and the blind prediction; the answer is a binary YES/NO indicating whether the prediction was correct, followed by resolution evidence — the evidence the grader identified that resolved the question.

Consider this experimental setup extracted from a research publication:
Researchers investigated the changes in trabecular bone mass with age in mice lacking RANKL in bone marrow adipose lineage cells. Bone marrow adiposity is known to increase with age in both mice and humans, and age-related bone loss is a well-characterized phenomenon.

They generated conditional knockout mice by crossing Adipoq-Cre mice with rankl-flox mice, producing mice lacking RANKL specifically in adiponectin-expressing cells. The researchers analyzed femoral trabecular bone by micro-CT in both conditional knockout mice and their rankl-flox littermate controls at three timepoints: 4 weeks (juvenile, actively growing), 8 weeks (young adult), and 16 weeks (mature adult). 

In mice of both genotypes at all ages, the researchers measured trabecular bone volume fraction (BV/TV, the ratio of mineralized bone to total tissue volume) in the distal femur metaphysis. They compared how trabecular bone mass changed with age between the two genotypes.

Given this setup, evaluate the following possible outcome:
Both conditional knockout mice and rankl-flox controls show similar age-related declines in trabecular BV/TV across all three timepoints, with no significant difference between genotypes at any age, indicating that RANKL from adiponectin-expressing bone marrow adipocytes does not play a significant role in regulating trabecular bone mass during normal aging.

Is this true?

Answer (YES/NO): NO